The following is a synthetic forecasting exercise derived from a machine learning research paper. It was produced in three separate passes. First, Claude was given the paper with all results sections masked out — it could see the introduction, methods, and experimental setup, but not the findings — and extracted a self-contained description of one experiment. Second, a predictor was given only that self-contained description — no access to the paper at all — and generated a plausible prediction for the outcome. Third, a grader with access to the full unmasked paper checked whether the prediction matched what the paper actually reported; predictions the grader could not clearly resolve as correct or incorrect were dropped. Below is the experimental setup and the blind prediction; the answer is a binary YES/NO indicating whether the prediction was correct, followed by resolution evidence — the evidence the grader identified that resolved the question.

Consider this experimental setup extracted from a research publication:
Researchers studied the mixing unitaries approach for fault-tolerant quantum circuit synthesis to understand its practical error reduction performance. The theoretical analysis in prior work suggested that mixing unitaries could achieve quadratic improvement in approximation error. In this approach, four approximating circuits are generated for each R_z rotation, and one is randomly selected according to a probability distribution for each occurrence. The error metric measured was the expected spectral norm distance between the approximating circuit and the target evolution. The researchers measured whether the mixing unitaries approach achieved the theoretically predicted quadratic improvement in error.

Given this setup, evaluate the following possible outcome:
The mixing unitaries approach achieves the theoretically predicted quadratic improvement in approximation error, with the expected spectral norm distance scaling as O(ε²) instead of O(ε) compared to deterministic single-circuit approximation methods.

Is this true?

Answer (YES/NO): NO